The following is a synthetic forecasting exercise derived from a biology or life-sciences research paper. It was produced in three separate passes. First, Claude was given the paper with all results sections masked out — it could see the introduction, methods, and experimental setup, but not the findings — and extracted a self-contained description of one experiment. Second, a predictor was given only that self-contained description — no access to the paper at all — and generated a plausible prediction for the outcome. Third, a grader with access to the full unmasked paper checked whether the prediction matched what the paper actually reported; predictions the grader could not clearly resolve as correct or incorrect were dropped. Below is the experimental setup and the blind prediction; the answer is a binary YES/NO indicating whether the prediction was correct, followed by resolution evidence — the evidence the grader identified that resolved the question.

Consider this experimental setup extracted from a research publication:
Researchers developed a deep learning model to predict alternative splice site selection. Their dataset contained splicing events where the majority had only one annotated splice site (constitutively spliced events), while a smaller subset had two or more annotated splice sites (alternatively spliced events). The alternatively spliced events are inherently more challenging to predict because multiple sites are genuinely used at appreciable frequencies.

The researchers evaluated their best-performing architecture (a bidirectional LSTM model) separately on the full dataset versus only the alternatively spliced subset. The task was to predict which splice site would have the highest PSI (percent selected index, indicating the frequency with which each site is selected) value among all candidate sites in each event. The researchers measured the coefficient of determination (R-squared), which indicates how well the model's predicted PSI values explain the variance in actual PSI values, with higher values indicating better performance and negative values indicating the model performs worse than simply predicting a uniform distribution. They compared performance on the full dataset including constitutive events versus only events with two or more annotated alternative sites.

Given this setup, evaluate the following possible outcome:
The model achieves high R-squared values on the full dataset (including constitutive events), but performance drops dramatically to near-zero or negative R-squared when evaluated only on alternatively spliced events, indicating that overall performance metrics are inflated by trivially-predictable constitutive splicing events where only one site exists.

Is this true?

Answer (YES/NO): NO